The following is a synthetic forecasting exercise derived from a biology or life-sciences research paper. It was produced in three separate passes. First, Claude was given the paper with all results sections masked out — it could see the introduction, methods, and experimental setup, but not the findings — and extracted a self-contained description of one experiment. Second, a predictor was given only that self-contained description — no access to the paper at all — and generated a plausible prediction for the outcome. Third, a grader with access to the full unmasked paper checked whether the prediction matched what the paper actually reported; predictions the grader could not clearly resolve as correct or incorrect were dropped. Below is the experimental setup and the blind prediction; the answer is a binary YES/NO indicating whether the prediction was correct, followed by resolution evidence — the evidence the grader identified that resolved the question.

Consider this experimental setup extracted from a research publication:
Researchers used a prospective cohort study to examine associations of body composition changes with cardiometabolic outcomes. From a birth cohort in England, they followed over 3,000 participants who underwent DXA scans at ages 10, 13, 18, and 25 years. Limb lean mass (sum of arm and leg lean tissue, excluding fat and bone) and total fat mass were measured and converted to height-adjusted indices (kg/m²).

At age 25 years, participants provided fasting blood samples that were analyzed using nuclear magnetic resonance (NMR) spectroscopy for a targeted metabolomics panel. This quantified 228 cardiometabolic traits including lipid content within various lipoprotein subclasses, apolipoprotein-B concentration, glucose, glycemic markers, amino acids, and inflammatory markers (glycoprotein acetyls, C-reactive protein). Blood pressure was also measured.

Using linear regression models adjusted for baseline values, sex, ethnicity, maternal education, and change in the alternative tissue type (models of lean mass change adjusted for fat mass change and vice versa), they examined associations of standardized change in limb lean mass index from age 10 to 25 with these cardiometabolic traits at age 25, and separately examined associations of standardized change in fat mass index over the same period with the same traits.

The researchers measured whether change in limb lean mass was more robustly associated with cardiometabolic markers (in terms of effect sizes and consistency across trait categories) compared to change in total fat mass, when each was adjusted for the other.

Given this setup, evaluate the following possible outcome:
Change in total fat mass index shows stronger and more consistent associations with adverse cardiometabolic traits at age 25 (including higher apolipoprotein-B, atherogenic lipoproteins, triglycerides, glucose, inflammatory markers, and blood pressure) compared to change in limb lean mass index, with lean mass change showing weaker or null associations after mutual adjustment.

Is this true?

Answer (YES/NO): YES